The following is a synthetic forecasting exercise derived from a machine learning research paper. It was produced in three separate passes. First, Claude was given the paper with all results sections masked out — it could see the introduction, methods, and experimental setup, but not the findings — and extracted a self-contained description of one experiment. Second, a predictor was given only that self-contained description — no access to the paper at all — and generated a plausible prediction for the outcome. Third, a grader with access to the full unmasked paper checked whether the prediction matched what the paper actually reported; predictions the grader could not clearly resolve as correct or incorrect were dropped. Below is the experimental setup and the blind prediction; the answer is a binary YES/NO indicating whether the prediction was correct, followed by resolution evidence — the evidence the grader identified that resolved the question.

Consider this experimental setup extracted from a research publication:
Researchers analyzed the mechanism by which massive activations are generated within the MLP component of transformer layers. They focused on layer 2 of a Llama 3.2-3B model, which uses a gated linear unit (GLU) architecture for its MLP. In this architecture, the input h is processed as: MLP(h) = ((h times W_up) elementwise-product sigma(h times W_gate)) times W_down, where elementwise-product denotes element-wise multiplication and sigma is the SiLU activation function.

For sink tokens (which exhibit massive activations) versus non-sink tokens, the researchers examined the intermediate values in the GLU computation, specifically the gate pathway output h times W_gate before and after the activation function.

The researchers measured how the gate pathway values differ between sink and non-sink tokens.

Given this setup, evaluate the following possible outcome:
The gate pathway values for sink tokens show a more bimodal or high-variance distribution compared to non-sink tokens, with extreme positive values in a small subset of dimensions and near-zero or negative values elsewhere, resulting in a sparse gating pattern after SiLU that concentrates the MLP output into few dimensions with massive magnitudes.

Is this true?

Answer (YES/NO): NO